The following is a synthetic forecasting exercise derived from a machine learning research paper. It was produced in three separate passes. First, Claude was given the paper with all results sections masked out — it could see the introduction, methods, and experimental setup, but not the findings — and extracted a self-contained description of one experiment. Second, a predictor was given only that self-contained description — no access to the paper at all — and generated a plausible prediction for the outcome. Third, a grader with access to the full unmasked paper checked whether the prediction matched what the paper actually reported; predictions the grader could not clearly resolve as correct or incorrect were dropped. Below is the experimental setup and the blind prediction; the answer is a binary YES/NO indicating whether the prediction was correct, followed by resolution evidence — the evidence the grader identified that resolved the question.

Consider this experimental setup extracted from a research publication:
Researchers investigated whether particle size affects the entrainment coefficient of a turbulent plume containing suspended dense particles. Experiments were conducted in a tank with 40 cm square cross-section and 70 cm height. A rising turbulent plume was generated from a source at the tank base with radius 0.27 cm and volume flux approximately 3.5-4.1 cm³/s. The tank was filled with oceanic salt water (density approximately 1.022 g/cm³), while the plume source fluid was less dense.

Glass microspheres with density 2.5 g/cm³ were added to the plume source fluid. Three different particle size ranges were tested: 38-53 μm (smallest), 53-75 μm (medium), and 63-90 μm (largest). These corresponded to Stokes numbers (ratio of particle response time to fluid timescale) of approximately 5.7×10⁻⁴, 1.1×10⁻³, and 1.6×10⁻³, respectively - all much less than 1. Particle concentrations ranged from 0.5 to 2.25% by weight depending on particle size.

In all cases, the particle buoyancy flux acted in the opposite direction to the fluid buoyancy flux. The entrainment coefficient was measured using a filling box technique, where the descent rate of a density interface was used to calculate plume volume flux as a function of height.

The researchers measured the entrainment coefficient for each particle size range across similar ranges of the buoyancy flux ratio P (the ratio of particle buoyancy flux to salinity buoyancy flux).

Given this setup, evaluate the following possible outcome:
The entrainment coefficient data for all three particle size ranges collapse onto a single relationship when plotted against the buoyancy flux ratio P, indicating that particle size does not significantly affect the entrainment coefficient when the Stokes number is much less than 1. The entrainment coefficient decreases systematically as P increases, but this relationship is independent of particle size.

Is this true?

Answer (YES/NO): YES